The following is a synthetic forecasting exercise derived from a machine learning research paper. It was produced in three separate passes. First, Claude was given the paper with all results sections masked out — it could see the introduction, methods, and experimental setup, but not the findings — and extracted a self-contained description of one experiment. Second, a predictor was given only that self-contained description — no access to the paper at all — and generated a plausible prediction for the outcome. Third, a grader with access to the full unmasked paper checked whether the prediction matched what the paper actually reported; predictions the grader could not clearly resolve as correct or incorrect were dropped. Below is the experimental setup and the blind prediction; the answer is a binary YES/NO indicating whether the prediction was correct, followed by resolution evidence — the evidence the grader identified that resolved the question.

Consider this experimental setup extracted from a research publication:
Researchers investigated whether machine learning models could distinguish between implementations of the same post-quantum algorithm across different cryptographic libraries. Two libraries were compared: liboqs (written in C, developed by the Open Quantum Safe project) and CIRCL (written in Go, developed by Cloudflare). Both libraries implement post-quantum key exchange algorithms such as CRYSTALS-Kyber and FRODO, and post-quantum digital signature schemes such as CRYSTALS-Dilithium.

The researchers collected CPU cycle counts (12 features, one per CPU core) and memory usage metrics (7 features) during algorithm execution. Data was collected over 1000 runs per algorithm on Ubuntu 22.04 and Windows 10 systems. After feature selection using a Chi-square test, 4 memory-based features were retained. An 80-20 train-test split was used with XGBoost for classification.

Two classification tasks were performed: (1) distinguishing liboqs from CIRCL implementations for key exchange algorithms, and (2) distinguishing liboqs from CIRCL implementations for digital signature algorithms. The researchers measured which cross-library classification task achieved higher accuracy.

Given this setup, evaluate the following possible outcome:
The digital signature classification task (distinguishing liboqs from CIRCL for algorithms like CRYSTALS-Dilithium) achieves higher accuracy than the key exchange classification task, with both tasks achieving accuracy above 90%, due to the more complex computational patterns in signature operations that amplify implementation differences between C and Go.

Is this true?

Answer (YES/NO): YES